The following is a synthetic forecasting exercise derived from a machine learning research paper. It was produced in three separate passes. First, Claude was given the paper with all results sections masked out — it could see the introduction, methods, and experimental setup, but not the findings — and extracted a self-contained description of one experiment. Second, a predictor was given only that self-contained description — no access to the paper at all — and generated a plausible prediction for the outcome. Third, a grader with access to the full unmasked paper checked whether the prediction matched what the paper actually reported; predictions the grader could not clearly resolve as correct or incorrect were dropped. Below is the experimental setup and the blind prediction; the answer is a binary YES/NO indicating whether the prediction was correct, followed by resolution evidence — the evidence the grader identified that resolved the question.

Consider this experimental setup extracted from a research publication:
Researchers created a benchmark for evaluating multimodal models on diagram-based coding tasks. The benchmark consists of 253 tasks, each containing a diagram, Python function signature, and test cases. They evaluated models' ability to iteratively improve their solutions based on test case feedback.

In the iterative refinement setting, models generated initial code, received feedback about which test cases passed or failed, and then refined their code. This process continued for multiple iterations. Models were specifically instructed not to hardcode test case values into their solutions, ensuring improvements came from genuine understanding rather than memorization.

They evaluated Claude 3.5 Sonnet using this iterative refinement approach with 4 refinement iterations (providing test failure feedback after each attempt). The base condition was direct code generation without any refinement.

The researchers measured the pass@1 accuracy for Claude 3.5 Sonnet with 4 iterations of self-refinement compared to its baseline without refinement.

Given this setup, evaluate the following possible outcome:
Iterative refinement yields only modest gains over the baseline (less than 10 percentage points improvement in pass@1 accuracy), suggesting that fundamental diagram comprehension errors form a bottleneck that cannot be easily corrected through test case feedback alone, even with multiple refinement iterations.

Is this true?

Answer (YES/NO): NO